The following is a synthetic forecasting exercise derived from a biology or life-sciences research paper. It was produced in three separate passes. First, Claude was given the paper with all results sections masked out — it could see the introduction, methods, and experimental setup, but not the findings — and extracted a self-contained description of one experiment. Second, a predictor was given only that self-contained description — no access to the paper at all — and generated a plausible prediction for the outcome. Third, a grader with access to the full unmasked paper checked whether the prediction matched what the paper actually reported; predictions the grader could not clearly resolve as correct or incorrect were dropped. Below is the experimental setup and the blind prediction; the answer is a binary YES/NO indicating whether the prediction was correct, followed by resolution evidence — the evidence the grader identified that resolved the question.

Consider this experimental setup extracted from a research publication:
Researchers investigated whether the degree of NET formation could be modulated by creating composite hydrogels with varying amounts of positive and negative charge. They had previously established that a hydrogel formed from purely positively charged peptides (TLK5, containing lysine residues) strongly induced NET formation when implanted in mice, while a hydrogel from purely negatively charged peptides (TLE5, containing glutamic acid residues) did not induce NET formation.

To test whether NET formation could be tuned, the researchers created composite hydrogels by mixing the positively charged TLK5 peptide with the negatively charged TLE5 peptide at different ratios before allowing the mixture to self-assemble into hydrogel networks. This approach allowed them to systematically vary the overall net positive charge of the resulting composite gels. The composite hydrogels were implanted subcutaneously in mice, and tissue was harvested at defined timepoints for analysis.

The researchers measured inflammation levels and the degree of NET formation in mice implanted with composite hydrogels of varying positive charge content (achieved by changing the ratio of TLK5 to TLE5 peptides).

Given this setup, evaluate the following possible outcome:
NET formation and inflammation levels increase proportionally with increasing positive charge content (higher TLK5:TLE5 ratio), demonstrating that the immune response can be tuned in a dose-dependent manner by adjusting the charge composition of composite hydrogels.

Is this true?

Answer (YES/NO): YES